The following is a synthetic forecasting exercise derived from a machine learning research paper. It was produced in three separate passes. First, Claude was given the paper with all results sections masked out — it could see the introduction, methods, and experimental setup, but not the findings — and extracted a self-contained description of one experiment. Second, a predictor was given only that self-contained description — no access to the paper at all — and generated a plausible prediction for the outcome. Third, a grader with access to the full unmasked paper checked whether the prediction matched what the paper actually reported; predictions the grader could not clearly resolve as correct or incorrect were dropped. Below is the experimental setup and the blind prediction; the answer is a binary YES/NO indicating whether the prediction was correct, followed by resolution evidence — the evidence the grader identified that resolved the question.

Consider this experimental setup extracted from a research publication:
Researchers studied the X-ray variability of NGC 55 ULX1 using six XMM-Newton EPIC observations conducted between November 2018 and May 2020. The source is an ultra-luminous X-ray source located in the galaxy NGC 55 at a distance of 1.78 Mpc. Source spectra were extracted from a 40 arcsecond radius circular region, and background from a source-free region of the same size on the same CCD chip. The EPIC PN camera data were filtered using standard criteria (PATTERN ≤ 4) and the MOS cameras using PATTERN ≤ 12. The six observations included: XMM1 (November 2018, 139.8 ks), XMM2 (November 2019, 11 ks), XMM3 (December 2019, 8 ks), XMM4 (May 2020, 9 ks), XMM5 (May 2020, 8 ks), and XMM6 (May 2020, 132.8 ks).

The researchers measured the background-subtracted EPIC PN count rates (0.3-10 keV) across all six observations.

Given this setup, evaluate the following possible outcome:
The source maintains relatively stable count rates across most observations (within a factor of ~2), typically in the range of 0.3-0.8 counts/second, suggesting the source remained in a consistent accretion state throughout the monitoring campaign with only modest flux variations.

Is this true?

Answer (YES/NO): NO